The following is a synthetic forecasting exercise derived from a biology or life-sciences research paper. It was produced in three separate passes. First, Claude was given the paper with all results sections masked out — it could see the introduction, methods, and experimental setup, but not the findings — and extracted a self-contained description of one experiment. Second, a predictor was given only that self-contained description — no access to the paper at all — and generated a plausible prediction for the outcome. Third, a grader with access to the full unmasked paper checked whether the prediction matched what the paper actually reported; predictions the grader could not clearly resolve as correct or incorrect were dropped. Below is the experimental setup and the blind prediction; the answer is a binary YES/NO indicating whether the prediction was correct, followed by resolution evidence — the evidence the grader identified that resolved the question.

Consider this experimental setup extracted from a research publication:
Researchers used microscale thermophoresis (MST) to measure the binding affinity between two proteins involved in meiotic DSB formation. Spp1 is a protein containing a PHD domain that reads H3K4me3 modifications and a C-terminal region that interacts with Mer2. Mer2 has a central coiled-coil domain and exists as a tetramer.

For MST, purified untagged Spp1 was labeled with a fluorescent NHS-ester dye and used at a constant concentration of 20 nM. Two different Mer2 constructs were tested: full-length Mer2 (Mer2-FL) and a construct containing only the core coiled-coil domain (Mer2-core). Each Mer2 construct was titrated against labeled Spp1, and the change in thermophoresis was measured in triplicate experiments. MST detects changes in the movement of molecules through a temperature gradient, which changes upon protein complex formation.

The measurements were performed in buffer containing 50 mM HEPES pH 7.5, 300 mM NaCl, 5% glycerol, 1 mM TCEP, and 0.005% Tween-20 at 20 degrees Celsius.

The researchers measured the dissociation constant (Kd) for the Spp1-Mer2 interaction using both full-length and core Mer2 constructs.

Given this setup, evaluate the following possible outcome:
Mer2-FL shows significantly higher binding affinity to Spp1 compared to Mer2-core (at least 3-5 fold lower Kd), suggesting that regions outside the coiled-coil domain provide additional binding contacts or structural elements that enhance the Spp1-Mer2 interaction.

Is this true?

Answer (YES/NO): YES